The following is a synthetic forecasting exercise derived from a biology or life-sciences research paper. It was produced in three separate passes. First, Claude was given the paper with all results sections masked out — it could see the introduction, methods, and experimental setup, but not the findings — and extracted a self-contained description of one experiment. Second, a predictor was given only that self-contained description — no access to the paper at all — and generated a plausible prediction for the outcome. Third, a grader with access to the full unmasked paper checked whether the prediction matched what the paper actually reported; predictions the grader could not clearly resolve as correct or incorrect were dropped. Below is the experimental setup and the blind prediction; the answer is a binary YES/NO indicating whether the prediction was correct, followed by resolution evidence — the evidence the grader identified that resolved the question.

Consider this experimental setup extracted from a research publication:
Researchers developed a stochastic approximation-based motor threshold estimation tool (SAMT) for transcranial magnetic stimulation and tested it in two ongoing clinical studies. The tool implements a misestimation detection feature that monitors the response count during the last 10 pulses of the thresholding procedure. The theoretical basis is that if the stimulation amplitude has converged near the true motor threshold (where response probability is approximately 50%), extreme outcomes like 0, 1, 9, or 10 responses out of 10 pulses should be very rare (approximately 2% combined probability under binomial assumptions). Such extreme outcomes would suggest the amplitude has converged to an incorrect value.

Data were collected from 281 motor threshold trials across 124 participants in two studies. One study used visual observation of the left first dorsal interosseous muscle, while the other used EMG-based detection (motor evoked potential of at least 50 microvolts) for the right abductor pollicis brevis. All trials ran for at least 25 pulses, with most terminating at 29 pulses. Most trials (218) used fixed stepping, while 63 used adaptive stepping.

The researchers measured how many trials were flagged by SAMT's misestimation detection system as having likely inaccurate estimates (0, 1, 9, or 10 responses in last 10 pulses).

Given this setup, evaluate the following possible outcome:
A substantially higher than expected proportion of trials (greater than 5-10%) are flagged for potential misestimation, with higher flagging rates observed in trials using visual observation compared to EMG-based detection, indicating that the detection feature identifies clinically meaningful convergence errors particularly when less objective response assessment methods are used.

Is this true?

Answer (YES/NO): NO